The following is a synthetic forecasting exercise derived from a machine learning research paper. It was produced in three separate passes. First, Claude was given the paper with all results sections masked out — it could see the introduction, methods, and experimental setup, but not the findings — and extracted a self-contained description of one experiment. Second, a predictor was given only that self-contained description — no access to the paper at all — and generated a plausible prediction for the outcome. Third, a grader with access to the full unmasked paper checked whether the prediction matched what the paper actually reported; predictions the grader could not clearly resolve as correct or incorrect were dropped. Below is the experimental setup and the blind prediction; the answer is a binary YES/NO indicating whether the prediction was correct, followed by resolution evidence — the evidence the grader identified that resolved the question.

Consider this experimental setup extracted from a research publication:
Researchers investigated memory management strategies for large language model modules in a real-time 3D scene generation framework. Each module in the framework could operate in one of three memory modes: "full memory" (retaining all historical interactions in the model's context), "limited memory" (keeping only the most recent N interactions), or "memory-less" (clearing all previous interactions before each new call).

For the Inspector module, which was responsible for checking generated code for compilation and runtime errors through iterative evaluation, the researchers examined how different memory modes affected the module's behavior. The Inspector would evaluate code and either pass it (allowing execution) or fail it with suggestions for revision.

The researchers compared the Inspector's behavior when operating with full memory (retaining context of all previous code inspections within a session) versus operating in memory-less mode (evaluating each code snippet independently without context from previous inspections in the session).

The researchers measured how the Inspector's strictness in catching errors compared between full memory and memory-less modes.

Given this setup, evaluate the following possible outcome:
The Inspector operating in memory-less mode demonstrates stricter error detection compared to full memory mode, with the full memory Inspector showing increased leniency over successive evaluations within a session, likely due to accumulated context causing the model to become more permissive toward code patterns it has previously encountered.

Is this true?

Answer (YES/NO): YES